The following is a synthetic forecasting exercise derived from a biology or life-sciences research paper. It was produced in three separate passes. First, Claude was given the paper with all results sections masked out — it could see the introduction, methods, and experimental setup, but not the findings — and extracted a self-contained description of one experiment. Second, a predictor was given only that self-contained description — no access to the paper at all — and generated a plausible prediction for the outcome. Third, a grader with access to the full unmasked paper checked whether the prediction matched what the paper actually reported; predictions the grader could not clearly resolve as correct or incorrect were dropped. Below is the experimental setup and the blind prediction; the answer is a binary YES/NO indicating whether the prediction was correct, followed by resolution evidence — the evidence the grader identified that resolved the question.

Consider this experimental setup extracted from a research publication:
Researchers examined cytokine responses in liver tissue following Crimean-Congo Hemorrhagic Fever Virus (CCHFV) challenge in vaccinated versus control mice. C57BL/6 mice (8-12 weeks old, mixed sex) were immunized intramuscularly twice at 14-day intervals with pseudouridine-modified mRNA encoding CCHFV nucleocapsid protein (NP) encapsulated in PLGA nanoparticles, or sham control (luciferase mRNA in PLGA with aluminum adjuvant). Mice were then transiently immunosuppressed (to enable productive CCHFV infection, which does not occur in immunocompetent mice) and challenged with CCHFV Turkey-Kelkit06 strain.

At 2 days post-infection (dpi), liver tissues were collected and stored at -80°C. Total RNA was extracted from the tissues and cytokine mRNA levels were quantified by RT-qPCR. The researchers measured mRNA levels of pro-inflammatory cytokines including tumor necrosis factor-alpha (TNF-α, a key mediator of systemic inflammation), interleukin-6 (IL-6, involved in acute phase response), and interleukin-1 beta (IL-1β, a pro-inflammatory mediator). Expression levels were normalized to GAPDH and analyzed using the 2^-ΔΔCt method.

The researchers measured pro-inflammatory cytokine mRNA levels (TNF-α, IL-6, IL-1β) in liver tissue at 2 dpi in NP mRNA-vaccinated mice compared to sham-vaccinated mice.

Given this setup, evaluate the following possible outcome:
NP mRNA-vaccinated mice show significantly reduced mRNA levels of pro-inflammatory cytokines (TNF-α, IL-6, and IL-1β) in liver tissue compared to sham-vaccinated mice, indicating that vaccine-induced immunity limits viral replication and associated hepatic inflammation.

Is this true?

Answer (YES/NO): NO